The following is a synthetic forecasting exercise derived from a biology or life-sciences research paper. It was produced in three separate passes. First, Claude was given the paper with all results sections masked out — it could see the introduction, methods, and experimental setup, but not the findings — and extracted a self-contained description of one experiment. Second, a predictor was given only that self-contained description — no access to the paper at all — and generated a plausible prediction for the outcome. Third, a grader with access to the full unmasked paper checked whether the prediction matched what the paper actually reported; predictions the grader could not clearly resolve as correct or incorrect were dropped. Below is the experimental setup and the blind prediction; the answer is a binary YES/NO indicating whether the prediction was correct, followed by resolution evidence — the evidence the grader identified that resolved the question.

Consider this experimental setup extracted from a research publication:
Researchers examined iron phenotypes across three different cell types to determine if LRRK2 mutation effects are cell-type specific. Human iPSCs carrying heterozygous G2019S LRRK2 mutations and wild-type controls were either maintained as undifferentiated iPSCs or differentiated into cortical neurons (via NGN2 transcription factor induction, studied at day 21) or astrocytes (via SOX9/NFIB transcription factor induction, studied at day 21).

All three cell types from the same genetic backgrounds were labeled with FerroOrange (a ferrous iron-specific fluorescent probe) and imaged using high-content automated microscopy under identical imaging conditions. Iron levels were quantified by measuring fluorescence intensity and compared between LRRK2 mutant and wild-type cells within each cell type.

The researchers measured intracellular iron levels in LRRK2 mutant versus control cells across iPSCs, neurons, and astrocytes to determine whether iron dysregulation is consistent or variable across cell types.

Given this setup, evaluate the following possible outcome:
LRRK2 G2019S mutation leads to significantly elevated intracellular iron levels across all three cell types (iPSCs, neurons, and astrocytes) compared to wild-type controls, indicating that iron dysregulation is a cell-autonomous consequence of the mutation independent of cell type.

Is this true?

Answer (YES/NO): YES